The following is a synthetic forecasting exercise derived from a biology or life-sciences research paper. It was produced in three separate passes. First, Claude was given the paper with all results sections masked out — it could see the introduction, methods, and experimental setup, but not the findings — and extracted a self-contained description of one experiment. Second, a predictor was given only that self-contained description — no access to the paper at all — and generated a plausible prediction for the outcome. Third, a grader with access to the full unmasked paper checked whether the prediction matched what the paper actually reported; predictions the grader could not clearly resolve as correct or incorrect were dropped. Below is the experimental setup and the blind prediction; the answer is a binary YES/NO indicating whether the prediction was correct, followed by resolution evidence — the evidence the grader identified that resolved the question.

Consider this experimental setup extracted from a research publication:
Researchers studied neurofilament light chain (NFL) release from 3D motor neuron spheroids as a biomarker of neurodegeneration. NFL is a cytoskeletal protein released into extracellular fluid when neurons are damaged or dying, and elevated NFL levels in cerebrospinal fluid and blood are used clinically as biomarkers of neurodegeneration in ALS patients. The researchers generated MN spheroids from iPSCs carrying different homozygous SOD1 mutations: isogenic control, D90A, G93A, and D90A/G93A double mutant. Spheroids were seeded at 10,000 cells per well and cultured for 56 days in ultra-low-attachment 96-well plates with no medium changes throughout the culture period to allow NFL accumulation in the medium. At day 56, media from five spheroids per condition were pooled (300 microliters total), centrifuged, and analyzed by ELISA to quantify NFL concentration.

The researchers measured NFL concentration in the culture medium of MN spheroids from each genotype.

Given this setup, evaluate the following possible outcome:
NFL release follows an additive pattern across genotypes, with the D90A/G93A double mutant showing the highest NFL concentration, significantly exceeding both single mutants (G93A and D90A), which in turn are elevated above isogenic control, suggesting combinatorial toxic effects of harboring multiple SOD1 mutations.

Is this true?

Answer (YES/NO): NO